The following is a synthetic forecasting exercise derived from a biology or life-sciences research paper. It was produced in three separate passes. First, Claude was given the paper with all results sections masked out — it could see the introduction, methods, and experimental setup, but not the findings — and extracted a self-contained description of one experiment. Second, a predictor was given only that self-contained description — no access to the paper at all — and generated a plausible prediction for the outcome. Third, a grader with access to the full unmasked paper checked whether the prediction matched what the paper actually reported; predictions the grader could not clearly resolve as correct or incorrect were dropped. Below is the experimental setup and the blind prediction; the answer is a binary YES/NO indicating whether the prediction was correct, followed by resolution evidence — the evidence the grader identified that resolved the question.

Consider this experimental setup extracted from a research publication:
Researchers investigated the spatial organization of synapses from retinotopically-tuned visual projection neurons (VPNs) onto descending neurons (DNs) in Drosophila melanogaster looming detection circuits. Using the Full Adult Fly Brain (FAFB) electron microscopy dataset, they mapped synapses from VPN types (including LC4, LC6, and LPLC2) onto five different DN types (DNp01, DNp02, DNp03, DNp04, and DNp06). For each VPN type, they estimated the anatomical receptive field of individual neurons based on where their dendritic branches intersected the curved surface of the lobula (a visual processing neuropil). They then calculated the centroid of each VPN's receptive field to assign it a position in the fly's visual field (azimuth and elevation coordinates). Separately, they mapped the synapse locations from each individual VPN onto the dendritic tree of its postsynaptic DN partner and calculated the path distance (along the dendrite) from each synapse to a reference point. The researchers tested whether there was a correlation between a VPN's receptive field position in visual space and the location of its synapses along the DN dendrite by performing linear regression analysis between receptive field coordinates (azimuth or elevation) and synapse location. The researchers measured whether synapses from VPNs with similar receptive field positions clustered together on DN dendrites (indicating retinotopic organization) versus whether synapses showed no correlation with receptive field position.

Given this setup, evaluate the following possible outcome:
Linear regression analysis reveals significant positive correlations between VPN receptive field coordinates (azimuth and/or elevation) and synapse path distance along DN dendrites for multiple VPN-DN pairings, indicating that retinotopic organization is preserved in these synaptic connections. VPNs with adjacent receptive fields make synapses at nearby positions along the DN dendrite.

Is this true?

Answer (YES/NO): NO